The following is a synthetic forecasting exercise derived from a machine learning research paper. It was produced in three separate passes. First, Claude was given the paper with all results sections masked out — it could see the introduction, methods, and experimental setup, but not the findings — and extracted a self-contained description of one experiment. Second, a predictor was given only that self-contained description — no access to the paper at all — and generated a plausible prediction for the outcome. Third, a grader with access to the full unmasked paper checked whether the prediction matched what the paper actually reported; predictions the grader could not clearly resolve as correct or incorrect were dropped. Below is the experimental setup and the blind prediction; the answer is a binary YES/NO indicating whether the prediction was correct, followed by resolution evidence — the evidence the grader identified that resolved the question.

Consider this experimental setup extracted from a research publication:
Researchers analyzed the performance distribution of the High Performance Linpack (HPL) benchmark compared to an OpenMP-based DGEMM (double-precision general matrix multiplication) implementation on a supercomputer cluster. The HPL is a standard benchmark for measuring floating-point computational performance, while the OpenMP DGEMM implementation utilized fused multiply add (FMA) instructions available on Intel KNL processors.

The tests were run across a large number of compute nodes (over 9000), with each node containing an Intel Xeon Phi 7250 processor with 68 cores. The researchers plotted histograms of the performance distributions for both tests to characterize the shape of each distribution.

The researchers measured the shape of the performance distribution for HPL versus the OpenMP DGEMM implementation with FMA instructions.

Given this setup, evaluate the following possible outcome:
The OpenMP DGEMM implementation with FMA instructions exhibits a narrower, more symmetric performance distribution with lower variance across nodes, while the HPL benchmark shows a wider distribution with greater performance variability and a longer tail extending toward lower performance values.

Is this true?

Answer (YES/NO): NO